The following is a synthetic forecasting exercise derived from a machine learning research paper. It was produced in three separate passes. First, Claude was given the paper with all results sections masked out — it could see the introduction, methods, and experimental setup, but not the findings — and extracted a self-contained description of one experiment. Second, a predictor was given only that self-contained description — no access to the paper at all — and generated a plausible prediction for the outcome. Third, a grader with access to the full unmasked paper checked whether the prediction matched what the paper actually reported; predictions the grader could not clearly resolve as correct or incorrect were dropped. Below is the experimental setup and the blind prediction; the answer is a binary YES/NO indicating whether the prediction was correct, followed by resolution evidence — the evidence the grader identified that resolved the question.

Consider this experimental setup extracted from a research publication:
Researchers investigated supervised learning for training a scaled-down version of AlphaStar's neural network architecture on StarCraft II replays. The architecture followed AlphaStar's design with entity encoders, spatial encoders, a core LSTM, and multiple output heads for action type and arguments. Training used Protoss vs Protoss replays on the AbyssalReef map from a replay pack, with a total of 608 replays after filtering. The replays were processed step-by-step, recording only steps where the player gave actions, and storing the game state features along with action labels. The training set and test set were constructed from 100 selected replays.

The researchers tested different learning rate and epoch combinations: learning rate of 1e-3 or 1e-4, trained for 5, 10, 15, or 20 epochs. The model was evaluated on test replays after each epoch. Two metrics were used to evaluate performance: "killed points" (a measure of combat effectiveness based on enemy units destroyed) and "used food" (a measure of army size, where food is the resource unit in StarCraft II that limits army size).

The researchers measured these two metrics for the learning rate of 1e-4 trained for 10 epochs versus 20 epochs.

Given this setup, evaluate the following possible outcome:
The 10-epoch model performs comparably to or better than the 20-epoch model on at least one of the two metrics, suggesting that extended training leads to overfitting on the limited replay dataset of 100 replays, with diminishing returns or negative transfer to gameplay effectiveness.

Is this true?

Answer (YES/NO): YES